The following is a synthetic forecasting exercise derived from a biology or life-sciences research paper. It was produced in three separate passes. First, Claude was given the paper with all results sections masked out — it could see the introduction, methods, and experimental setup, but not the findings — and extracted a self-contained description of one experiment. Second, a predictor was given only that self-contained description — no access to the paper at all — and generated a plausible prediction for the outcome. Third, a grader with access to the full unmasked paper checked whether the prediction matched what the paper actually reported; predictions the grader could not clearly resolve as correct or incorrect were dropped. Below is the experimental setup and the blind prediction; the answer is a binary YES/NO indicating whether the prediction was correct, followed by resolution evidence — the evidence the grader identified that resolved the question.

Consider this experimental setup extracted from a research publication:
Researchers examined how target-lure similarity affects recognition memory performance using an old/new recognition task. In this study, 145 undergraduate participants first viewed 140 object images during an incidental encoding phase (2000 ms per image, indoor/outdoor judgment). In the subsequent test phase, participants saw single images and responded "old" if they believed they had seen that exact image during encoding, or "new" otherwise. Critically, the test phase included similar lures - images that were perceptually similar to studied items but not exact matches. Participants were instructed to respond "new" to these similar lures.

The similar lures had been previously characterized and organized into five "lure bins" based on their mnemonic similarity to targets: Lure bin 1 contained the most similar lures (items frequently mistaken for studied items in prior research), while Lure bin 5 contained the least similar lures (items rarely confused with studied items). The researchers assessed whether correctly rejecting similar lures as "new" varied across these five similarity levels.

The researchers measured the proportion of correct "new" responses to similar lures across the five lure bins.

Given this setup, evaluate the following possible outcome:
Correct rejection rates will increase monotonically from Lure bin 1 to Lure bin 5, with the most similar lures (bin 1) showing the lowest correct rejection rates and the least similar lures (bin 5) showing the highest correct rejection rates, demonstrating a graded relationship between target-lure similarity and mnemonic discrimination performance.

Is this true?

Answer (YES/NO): YES